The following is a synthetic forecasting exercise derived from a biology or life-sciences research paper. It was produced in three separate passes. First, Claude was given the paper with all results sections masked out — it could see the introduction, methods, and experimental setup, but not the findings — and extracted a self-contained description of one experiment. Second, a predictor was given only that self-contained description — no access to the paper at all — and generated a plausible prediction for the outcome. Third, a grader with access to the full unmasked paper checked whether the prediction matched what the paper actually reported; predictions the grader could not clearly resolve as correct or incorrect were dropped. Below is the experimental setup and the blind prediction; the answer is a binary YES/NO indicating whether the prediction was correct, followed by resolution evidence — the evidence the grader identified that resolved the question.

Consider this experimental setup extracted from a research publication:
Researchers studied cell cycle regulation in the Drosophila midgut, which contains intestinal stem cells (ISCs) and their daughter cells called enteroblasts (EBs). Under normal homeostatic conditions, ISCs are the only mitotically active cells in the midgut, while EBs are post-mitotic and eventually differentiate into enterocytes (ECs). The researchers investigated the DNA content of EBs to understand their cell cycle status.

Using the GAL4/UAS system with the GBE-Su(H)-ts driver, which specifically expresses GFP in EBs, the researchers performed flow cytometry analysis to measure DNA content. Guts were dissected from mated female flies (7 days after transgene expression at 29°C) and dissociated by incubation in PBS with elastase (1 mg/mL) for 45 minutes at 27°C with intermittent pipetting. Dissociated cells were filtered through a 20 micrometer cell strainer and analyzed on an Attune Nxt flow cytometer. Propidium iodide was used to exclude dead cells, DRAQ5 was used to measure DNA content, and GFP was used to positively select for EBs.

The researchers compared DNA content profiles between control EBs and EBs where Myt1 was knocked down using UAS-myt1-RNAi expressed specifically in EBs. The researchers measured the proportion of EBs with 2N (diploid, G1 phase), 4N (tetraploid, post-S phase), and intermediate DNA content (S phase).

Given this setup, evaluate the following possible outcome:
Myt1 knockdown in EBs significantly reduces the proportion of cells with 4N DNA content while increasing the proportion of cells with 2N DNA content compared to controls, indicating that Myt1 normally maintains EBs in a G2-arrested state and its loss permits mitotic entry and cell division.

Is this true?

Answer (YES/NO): YES